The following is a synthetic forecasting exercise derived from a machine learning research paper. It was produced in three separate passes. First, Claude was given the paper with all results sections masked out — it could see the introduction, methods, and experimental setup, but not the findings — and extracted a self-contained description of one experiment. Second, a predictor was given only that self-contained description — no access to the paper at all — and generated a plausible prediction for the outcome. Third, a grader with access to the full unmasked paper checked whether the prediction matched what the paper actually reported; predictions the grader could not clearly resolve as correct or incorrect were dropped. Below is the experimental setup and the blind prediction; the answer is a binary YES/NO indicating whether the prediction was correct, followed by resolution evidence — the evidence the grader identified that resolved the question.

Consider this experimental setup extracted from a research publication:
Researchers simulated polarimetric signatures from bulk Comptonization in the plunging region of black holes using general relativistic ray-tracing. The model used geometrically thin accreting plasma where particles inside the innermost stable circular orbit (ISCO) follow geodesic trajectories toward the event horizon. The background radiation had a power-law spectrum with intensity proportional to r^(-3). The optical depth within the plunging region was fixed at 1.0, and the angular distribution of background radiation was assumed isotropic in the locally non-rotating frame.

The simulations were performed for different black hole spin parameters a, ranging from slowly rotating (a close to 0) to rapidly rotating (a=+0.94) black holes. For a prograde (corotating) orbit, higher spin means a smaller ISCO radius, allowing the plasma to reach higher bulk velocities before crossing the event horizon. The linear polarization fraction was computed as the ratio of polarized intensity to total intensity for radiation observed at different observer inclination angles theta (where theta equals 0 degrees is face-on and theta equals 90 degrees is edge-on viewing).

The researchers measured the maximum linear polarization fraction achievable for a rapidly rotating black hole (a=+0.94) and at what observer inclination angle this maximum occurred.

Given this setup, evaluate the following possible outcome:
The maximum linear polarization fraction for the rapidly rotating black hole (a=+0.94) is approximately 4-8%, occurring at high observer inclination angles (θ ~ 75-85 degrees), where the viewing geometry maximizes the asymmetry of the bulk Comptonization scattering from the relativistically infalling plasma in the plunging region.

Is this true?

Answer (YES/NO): YES